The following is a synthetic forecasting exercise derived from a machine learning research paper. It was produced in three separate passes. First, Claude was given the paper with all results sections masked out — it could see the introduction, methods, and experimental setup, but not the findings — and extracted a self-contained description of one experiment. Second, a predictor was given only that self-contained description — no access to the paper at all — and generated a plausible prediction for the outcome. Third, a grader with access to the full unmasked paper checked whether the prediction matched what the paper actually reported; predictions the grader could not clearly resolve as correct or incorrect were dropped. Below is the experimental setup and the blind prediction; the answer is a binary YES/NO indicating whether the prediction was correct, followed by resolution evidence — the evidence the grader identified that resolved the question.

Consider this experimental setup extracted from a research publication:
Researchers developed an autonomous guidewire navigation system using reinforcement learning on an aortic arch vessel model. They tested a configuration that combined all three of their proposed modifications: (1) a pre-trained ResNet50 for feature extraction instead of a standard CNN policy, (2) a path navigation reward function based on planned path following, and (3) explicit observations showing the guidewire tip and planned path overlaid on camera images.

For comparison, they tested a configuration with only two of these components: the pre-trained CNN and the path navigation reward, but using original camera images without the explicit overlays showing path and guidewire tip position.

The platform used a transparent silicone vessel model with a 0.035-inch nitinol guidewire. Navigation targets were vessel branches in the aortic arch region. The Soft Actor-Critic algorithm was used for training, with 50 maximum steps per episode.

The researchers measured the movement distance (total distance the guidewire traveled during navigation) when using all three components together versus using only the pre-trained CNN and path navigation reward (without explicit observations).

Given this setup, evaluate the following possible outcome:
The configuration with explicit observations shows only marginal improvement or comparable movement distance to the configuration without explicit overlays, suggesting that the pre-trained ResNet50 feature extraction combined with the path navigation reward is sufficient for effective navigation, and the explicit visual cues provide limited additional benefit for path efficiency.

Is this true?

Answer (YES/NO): NO